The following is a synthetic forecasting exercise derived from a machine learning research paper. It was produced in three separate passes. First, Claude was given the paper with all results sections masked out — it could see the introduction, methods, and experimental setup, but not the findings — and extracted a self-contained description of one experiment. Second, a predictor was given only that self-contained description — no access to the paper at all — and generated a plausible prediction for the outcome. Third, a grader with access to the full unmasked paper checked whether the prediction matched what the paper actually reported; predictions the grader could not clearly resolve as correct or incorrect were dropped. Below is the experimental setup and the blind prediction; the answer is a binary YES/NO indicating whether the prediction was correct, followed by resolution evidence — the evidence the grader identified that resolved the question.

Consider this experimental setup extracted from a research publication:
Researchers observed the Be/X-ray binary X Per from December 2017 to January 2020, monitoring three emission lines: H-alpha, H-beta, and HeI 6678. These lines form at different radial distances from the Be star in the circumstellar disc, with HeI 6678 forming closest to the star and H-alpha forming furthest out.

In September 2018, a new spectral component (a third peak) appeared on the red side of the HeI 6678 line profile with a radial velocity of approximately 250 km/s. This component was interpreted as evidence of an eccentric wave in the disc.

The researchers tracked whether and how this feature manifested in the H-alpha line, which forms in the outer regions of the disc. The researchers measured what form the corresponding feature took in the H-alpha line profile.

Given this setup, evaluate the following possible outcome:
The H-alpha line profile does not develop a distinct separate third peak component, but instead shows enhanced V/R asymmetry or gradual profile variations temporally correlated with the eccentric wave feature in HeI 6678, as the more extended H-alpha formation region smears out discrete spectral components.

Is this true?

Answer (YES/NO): NO